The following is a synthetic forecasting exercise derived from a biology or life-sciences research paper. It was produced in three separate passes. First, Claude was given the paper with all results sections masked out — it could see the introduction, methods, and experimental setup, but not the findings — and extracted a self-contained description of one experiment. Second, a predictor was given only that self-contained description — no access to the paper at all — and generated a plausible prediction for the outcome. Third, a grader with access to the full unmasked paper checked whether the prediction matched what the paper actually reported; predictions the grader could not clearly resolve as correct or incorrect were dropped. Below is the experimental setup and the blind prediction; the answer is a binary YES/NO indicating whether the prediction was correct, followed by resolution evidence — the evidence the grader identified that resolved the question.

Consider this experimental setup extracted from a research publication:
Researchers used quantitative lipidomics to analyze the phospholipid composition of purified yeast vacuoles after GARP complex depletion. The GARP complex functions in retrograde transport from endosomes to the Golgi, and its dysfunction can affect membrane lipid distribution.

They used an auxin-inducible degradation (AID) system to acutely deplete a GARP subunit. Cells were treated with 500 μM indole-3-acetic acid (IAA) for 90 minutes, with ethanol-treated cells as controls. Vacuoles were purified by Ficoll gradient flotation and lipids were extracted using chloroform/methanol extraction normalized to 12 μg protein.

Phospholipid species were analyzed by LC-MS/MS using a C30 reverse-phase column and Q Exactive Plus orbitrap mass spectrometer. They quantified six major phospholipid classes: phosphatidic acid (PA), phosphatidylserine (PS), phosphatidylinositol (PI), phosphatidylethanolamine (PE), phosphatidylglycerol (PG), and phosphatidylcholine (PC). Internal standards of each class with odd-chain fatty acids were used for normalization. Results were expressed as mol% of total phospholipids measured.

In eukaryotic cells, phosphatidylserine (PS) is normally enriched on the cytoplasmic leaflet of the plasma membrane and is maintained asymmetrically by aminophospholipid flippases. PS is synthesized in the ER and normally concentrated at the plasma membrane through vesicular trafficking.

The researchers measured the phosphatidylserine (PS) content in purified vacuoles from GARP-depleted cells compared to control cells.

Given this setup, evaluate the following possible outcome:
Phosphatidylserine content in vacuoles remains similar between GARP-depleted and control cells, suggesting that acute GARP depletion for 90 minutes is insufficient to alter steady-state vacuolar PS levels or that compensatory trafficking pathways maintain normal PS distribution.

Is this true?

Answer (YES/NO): NO